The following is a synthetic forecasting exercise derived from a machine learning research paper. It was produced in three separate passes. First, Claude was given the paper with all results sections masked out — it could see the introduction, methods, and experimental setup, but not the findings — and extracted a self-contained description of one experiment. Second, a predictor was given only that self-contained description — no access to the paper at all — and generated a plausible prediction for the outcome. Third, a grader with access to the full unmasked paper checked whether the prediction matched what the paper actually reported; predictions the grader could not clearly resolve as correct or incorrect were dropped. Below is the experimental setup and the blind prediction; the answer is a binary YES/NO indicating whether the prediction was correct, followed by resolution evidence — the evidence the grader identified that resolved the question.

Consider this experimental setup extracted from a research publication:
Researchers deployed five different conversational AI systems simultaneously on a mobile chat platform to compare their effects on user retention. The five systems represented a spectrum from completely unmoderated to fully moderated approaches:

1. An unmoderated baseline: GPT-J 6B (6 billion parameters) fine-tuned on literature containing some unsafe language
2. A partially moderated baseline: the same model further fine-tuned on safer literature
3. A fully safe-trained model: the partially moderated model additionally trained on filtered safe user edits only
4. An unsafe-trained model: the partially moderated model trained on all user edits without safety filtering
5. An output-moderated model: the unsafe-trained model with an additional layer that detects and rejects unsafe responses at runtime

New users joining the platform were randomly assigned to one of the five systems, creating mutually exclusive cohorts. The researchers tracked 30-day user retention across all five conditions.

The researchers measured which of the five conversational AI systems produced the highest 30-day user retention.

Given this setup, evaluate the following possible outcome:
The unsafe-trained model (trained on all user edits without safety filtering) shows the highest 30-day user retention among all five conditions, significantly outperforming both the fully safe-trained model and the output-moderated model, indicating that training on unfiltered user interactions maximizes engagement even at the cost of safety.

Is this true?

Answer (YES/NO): NO